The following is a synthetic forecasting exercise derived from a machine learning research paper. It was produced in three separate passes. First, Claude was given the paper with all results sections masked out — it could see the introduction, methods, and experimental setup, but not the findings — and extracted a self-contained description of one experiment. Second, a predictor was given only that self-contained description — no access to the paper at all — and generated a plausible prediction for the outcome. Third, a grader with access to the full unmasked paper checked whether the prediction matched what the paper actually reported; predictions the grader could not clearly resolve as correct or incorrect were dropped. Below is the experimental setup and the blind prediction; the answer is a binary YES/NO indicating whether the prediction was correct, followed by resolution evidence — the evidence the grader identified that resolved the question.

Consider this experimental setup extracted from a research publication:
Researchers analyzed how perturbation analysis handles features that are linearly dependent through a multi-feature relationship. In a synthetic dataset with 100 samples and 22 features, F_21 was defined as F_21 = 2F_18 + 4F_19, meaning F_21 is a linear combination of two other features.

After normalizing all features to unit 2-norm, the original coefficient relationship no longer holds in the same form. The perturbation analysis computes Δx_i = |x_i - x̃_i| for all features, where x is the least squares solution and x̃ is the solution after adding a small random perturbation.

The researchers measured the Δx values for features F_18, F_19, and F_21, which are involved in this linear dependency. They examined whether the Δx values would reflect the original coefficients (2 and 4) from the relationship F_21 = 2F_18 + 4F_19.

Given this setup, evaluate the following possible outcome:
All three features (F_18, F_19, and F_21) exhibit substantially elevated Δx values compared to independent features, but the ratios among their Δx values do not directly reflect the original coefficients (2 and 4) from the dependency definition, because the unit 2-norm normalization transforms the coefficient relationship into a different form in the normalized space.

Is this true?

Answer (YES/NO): YES